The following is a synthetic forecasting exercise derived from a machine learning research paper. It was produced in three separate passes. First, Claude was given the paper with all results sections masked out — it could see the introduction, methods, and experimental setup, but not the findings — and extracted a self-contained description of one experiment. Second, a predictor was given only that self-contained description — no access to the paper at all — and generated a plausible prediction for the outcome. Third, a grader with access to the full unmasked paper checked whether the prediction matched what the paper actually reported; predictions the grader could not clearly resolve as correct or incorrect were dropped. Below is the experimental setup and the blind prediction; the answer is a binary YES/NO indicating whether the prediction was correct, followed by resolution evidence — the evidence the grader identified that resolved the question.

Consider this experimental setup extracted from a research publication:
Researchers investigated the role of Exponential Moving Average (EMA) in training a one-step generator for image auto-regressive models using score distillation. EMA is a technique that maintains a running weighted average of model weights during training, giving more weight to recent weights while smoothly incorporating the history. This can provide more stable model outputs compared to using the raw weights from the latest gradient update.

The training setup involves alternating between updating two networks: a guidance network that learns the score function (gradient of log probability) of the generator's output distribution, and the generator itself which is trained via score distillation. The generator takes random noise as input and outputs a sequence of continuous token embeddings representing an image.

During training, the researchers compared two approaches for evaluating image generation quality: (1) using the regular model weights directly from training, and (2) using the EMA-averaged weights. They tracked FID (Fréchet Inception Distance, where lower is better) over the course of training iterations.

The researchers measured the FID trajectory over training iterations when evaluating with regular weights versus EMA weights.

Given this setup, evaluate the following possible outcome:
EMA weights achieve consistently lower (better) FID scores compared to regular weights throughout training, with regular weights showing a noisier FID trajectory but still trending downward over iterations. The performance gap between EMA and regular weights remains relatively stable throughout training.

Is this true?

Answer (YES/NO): NO